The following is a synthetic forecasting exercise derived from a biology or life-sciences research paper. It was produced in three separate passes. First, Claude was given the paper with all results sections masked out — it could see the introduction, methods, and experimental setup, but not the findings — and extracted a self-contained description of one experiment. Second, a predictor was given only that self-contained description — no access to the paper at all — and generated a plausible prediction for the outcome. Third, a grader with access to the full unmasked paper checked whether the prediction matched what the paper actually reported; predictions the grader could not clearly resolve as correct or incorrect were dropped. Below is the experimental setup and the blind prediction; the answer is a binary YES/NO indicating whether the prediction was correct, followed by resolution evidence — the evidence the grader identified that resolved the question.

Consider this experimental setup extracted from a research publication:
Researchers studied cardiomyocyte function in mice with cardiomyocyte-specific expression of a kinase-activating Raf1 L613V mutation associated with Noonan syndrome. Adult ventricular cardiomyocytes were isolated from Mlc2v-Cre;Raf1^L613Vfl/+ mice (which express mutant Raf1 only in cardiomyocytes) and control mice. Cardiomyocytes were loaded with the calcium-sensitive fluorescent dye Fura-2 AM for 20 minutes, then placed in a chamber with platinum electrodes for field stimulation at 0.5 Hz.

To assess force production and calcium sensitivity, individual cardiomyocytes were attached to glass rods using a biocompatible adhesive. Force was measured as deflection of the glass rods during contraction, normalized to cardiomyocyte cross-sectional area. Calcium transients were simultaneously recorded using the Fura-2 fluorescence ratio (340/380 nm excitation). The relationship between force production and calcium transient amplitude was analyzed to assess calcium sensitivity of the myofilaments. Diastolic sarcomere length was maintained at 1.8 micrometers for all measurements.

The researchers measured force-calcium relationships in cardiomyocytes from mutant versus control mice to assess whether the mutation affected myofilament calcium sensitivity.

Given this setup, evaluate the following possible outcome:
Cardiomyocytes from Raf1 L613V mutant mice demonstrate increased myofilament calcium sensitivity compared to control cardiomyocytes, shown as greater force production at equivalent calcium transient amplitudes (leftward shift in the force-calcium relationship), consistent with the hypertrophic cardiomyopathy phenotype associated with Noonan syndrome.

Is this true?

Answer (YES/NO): NO